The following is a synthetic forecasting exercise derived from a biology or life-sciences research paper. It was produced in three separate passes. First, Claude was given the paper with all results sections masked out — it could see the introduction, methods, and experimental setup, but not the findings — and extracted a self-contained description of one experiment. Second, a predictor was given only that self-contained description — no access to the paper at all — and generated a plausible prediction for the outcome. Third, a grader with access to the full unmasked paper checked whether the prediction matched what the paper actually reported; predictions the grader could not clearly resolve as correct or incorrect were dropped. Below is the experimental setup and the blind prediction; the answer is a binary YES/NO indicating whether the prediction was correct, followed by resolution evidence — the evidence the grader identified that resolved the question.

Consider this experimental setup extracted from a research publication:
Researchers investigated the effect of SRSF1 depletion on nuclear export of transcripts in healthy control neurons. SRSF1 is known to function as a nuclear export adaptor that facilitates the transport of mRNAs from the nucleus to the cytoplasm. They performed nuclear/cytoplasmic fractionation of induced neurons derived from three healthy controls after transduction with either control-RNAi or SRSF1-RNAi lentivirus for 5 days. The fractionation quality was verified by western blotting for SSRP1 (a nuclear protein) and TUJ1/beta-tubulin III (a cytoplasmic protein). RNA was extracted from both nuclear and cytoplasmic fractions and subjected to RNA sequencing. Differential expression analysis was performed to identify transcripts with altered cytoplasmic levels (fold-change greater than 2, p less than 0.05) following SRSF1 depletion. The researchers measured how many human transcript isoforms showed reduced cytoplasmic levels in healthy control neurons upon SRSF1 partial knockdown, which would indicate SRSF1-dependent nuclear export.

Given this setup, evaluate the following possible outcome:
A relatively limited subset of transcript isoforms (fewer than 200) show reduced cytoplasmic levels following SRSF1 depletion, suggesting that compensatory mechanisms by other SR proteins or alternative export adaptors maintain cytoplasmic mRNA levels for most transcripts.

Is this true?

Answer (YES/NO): YES